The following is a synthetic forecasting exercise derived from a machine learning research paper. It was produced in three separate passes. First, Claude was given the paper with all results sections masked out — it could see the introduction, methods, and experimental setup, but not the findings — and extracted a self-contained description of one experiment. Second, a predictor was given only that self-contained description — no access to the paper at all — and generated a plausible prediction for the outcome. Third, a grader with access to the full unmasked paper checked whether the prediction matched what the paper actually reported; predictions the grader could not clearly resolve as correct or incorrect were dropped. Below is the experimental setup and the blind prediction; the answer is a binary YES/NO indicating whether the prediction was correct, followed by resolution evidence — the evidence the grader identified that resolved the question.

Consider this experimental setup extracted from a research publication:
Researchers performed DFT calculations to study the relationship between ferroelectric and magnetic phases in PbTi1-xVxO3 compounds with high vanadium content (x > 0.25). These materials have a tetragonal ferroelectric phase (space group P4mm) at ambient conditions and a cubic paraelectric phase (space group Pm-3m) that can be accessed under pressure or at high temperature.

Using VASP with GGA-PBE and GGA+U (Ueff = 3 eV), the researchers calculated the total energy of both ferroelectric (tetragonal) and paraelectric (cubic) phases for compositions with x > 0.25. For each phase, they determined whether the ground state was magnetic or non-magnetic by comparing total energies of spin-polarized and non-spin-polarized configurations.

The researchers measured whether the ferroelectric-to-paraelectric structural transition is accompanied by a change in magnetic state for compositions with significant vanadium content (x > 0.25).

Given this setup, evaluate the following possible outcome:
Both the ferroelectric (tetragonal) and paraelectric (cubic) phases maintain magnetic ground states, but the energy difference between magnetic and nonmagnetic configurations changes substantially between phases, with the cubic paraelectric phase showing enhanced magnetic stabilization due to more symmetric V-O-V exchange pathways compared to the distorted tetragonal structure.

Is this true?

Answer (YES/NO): NO